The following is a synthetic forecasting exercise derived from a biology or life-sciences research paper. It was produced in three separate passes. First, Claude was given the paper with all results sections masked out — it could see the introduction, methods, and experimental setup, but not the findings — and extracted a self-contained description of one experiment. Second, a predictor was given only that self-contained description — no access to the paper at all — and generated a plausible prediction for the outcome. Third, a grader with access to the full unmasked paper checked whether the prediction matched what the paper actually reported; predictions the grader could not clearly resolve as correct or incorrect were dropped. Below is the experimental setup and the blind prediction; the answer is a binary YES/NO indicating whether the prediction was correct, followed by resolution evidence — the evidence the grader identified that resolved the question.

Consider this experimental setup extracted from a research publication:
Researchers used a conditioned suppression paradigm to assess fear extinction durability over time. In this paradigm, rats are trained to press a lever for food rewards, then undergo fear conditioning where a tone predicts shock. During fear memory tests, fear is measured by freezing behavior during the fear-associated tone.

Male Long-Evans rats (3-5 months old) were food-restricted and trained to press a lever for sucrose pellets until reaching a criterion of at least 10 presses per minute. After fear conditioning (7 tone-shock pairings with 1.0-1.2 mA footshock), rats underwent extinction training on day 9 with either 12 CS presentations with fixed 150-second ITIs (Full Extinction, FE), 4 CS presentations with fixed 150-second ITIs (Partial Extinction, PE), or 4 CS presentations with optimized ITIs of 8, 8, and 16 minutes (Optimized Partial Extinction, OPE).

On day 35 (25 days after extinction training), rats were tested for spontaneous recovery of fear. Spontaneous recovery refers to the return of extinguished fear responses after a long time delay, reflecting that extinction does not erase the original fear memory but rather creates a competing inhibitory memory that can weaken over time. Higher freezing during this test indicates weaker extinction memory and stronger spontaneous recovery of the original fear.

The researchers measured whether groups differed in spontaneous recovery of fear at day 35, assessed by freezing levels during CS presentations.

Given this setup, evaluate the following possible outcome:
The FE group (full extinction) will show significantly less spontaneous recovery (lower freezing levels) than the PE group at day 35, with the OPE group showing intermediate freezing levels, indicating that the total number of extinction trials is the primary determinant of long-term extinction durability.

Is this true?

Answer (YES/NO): NO